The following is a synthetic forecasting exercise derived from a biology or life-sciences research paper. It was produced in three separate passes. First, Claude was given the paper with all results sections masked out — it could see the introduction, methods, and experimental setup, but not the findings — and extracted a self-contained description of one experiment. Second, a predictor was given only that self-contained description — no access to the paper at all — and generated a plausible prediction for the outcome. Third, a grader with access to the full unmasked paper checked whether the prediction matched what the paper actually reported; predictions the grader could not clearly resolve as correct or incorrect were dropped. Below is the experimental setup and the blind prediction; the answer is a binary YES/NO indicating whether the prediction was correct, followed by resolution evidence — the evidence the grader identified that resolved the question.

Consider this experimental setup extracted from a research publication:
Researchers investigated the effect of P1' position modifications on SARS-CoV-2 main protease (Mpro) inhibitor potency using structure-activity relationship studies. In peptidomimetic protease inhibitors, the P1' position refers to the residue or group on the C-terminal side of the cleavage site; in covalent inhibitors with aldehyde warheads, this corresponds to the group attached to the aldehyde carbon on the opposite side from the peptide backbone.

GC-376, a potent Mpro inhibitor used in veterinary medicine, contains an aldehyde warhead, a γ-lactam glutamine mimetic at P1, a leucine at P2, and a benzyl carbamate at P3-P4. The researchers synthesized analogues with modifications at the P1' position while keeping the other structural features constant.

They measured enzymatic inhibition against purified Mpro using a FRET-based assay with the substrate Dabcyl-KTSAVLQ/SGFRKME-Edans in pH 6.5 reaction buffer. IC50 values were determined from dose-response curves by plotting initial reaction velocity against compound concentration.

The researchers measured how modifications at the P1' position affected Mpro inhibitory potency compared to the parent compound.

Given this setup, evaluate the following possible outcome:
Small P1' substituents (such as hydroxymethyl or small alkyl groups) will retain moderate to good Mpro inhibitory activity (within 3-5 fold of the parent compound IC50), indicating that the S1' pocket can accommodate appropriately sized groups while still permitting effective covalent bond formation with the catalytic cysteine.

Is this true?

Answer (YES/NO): YES